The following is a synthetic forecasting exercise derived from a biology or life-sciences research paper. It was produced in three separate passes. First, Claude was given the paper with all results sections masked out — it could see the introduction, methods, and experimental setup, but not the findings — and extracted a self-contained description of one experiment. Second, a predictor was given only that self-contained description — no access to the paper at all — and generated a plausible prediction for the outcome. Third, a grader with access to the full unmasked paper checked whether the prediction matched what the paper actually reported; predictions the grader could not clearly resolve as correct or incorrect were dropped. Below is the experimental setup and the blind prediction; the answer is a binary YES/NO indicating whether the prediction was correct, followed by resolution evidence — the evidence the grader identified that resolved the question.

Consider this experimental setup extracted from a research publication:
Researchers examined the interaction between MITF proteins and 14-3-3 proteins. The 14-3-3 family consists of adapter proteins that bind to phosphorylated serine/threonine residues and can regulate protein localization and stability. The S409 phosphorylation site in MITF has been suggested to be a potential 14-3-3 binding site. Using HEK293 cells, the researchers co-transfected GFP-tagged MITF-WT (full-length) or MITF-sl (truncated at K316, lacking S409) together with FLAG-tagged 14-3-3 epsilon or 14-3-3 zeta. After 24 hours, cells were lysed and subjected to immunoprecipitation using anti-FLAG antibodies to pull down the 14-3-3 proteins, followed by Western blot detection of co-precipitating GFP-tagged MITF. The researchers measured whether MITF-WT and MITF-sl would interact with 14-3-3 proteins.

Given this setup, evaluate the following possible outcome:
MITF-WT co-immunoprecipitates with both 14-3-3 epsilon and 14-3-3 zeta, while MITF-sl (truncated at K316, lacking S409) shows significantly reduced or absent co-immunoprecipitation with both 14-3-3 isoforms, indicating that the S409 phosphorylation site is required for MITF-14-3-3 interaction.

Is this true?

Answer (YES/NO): NO